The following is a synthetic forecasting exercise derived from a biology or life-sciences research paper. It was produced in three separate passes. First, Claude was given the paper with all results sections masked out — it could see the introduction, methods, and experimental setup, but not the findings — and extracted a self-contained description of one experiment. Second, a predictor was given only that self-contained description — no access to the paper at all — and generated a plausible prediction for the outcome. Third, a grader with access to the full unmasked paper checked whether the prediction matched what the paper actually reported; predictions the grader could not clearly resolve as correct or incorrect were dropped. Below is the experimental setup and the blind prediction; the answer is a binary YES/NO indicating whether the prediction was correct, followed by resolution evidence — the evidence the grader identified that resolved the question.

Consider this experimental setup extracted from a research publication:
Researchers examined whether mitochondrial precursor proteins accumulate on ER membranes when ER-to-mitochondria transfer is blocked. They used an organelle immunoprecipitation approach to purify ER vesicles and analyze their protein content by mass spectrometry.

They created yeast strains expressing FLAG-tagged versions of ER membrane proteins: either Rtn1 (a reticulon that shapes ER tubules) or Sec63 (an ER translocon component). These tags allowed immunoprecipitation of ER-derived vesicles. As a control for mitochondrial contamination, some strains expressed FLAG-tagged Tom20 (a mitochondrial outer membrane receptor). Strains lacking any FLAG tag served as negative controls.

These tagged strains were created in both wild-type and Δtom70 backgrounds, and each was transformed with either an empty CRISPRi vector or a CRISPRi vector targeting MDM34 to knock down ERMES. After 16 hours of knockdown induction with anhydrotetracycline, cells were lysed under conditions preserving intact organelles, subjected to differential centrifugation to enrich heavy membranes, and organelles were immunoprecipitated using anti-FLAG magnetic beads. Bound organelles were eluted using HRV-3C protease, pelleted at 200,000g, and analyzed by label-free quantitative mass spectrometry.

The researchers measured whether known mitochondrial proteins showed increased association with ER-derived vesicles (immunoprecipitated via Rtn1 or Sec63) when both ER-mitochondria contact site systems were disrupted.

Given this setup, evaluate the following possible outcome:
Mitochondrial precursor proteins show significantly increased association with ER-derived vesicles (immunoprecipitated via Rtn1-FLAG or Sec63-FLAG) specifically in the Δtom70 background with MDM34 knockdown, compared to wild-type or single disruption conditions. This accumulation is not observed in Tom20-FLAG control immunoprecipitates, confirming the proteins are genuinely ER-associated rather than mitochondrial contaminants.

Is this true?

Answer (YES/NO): NO